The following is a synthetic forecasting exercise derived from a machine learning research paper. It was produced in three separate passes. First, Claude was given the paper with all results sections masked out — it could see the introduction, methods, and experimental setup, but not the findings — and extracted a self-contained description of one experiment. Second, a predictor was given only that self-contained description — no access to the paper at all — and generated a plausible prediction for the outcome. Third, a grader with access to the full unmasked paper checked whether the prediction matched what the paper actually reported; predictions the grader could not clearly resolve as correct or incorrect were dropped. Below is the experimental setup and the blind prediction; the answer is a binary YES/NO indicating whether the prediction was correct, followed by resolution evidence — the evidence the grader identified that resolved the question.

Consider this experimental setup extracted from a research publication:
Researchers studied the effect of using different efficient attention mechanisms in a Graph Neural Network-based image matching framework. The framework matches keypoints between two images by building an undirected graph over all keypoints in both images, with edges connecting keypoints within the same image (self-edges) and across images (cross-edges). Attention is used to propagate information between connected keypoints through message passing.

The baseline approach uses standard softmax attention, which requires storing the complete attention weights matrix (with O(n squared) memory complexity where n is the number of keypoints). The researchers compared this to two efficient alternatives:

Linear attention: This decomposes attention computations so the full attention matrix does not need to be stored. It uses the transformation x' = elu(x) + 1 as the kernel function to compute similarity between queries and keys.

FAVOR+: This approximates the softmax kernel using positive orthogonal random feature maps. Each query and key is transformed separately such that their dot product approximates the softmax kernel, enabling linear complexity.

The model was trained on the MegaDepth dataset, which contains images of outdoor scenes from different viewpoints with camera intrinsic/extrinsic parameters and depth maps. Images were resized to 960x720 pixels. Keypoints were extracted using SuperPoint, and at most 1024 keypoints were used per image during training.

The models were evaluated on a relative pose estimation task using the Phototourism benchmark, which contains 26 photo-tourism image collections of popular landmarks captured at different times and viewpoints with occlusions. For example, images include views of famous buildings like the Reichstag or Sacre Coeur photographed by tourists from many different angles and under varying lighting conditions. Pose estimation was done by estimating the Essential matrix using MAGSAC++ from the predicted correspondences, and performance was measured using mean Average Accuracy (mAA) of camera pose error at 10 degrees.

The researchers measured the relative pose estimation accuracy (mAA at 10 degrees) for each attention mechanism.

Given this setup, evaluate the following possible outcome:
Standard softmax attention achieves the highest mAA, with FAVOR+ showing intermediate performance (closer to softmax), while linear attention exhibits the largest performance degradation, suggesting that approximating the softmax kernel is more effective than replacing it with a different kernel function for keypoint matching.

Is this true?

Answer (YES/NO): NO